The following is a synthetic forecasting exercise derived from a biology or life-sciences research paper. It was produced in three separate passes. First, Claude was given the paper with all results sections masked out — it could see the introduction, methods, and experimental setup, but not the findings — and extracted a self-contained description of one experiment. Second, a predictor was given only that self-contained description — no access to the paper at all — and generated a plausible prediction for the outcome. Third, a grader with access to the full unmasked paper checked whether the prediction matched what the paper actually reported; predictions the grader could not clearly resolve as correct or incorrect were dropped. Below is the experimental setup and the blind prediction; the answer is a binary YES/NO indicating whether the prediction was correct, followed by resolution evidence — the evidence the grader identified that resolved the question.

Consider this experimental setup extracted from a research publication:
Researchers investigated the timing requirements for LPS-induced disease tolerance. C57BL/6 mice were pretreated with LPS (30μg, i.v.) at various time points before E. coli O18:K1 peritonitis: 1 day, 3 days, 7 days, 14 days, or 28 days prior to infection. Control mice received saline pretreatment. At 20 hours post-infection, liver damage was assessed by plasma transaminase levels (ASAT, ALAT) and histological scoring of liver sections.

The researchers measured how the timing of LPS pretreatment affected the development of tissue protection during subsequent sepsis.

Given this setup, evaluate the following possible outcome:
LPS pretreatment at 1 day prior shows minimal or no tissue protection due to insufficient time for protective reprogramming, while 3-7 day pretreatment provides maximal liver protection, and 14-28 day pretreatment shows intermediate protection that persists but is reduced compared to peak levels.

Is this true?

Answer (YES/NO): NO